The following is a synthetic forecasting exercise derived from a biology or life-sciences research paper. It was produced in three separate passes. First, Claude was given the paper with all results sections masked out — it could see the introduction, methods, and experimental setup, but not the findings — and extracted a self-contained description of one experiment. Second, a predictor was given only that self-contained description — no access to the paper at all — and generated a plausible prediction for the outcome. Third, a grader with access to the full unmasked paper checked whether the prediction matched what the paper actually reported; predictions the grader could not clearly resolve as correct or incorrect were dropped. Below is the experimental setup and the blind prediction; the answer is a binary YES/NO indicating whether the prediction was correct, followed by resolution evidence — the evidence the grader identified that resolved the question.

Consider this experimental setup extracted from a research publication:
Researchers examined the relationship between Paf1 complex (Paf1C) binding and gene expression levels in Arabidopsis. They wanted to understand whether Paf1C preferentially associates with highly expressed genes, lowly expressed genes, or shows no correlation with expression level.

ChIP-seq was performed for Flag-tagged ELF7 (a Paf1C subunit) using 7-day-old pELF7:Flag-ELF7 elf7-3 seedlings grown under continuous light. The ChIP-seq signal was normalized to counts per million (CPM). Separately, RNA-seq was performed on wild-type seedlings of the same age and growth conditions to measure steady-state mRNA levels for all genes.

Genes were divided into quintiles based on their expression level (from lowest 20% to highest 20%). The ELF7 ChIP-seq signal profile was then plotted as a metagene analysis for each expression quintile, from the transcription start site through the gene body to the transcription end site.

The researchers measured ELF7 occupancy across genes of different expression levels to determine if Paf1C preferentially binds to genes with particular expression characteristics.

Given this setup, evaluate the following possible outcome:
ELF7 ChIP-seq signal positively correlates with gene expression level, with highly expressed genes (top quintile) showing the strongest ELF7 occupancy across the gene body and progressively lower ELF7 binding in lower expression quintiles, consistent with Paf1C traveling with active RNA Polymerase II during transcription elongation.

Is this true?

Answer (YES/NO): YES